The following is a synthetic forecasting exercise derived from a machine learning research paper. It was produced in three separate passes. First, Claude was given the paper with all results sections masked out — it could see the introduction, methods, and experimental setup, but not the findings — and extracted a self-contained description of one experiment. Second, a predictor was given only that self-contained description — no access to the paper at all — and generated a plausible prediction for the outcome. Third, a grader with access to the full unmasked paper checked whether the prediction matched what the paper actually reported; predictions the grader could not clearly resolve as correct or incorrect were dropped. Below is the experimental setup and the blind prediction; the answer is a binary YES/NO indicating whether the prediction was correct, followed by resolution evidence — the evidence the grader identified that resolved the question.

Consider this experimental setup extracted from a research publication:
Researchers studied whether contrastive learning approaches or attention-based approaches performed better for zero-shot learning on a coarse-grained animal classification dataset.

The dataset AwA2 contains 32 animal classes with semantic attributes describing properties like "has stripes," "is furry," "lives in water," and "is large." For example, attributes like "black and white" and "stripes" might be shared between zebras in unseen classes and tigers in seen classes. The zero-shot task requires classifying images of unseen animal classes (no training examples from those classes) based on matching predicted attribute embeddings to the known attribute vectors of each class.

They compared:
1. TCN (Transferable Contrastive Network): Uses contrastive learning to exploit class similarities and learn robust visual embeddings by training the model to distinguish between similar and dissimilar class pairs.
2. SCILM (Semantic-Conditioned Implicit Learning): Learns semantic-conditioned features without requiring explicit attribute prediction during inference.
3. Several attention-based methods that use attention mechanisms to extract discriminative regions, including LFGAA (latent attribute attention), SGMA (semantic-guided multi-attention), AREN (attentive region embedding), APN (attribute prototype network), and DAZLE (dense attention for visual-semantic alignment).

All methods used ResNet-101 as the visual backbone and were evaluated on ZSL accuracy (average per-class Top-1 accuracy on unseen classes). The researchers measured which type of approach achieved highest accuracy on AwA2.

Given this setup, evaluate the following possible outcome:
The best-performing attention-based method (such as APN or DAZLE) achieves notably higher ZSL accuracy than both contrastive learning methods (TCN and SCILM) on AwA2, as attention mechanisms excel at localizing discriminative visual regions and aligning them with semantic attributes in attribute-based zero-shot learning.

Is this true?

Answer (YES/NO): NO